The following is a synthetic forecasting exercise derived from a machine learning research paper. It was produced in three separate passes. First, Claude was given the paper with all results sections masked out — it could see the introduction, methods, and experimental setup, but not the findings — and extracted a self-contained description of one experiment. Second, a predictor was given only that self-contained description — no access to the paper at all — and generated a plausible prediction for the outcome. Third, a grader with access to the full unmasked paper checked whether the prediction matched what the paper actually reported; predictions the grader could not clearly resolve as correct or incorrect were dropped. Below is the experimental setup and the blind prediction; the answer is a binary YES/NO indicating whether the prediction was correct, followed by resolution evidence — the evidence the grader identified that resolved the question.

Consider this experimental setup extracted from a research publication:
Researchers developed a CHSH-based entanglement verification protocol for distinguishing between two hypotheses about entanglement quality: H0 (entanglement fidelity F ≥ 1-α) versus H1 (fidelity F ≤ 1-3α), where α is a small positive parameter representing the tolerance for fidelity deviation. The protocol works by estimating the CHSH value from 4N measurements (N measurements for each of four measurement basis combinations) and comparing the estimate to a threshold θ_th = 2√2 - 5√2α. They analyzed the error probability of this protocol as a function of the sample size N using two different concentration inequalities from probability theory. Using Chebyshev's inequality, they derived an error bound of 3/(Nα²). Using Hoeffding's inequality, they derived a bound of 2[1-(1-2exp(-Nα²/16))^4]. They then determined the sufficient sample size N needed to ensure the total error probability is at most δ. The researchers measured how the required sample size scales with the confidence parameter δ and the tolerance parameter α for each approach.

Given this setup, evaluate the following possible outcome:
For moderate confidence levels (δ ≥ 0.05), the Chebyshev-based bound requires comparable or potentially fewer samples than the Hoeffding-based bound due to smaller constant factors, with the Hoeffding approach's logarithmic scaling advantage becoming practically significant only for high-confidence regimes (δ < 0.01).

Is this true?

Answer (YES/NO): NO